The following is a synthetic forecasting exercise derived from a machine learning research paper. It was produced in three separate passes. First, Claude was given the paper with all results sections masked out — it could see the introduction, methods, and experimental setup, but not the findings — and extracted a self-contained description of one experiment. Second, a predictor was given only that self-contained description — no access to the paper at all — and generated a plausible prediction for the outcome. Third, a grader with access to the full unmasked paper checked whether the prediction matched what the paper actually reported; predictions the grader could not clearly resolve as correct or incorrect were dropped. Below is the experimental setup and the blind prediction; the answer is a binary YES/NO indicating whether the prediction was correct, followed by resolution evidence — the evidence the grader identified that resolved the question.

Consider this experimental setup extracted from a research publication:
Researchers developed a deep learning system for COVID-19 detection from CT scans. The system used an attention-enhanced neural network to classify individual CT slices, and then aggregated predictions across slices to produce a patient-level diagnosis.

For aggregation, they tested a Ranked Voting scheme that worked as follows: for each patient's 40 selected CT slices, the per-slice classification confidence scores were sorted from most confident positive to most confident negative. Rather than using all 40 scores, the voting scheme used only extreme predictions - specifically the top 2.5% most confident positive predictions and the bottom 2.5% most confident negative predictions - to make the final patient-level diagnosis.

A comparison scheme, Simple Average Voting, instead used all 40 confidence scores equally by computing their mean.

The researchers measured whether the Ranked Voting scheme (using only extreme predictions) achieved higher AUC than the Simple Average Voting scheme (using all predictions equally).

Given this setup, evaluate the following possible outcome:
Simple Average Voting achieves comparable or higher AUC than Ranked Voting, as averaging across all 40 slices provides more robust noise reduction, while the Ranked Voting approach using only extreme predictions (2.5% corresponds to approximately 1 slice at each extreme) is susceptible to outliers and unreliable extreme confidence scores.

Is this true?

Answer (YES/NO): YES